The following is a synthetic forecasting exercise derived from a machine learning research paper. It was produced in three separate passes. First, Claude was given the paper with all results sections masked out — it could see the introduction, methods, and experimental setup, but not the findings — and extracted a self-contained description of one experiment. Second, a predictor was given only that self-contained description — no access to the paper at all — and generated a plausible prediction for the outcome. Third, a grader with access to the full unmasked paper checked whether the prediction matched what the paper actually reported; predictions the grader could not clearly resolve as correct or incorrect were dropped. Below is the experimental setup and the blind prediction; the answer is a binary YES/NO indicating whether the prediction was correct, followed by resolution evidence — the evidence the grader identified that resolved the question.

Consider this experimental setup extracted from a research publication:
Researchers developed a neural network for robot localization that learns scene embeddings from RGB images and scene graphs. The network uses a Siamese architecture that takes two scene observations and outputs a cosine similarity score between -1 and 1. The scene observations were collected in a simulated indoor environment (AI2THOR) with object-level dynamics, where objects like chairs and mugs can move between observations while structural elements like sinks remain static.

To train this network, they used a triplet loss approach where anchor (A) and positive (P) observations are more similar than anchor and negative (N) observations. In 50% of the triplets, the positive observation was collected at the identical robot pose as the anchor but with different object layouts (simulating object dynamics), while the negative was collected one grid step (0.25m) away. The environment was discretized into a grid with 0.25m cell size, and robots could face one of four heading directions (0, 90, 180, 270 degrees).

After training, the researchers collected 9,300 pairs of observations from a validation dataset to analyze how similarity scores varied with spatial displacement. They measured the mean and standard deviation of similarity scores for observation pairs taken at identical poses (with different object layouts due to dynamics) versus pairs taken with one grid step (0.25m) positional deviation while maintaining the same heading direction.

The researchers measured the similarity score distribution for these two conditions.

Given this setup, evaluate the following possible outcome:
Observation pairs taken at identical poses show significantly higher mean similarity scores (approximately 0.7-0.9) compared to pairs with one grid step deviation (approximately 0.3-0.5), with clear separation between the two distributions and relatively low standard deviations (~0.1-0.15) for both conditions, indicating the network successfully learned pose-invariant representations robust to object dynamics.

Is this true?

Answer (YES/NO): NO